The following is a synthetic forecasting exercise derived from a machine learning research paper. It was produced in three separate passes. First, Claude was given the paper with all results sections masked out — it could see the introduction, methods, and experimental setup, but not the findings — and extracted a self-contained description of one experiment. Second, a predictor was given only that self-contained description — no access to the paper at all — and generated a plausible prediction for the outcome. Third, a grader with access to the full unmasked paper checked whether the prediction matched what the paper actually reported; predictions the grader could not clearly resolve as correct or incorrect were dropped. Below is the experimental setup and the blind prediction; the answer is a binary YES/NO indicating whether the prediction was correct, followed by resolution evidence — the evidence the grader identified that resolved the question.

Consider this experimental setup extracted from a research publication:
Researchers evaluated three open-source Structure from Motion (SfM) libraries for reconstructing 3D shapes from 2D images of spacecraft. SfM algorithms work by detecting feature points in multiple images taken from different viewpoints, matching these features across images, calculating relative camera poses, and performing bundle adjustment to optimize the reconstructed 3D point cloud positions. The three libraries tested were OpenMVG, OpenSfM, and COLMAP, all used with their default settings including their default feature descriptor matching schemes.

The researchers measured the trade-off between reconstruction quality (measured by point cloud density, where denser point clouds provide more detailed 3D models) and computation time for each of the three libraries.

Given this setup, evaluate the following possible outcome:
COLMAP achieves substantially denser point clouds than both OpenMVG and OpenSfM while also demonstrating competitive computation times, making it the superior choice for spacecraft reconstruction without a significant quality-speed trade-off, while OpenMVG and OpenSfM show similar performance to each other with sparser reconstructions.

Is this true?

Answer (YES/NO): NO